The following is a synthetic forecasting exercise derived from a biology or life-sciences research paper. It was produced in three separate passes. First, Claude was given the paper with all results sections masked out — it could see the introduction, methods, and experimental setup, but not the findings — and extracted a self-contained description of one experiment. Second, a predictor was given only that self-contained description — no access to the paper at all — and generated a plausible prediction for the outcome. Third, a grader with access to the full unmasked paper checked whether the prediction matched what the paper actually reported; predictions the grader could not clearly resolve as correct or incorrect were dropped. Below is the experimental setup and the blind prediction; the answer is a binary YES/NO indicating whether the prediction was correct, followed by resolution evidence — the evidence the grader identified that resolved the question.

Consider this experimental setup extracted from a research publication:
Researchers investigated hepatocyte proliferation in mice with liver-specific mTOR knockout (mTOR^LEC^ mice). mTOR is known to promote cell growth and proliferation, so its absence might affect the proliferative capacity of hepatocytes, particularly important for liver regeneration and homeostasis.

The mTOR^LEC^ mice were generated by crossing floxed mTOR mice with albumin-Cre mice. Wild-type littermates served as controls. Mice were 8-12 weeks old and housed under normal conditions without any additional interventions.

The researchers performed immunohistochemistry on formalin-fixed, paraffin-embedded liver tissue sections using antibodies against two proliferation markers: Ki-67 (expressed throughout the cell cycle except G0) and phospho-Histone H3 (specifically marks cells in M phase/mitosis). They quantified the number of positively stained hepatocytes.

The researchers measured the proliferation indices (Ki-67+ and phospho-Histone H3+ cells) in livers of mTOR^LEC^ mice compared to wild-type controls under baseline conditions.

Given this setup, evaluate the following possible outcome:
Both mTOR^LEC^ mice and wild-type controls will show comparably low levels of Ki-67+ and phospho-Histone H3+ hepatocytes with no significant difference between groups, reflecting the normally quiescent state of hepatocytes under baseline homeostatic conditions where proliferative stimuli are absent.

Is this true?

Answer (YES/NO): YES